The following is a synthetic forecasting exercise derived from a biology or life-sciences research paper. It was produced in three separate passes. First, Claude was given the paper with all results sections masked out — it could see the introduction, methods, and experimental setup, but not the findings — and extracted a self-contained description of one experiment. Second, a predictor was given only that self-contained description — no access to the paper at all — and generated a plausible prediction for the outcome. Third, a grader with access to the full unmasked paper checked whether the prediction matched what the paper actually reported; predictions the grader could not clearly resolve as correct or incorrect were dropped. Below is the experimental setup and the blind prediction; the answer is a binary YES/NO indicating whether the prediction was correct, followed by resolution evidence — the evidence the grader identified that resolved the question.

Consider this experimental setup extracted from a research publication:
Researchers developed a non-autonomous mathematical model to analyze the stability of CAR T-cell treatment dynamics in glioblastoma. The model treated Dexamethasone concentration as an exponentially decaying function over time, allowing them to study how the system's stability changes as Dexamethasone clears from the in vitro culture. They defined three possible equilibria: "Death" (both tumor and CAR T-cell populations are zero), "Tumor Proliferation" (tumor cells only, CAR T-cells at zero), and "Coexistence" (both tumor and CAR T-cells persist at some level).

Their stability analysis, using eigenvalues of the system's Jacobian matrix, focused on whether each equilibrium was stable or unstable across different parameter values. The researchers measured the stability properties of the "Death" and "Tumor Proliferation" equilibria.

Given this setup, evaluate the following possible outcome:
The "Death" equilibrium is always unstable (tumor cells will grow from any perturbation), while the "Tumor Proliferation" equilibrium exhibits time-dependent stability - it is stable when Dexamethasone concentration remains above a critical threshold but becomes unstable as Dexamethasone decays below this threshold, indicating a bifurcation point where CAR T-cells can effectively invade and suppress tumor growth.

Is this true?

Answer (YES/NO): NO